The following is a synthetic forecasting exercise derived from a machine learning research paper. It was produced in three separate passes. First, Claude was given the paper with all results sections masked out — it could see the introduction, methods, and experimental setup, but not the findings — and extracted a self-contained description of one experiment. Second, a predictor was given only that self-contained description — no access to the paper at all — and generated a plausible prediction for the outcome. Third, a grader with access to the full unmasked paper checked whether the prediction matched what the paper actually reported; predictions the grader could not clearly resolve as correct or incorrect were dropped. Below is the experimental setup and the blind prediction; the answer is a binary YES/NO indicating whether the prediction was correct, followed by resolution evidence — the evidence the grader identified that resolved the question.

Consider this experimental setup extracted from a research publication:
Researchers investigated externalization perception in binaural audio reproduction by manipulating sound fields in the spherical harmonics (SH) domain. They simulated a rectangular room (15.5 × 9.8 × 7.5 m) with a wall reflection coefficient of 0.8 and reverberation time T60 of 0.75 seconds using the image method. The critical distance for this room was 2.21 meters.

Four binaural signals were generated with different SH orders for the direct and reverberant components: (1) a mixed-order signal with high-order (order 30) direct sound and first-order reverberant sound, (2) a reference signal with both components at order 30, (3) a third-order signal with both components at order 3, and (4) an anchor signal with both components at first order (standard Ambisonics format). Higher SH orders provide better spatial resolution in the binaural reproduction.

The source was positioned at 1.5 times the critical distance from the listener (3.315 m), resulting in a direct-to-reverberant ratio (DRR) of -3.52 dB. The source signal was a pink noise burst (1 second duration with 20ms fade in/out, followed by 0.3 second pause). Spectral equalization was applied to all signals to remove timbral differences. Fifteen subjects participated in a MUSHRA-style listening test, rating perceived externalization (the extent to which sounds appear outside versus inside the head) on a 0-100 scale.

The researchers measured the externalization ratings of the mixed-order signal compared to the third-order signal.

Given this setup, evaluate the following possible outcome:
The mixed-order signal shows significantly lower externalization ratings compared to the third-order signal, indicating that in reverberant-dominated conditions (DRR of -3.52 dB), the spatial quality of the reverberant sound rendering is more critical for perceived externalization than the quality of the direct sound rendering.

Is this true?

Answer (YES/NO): NO